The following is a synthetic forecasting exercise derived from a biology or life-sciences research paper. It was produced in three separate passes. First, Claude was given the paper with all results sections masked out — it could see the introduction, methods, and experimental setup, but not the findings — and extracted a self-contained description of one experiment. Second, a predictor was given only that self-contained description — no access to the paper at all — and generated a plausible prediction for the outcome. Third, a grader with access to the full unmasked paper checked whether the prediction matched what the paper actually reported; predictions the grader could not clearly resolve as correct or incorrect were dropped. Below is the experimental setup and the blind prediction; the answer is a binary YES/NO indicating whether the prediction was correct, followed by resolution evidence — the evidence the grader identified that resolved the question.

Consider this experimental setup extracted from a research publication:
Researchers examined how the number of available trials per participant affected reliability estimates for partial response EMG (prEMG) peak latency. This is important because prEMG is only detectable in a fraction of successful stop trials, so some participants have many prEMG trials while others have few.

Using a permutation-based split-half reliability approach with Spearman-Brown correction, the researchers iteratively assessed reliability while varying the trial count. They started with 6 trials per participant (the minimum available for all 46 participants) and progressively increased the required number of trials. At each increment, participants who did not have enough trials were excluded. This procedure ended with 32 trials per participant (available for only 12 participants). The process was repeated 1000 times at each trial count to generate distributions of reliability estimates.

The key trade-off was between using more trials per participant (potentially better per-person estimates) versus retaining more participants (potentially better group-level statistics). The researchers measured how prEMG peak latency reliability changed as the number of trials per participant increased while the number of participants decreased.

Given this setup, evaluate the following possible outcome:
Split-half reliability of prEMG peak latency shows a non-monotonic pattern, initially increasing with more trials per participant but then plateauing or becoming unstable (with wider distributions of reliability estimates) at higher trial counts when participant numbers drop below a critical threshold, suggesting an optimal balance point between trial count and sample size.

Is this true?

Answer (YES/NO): YES